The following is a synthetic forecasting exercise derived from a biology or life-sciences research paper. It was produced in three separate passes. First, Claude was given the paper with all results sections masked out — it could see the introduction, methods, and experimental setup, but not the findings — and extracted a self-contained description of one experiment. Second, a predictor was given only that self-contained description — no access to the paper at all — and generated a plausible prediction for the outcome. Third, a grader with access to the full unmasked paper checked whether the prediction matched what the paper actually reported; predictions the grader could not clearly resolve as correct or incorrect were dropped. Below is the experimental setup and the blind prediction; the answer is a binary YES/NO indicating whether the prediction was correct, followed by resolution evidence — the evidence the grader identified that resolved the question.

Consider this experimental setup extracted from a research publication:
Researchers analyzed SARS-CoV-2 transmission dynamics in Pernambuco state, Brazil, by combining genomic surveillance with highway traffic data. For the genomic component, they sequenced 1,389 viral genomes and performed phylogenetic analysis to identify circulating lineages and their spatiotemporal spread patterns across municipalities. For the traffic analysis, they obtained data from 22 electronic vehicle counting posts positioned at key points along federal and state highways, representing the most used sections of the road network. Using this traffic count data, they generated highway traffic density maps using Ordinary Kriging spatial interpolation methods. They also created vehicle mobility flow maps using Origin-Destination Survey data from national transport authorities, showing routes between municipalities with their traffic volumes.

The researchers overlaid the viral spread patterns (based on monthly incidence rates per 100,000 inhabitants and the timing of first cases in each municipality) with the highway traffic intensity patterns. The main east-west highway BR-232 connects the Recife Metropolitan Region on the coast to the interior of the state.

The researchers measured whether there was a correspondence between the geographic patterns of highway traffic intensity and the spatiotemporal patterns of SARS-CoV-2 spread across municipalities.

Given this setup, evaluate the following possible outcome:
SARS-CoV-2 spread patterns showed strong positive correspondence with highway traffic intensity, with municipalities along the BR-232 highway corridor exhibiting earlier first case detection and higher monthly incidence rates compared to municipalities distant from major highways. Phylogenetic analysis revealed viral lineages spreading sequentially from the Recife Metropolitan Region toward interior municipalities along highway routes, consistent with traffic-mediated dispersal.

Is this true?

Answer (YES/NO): NO